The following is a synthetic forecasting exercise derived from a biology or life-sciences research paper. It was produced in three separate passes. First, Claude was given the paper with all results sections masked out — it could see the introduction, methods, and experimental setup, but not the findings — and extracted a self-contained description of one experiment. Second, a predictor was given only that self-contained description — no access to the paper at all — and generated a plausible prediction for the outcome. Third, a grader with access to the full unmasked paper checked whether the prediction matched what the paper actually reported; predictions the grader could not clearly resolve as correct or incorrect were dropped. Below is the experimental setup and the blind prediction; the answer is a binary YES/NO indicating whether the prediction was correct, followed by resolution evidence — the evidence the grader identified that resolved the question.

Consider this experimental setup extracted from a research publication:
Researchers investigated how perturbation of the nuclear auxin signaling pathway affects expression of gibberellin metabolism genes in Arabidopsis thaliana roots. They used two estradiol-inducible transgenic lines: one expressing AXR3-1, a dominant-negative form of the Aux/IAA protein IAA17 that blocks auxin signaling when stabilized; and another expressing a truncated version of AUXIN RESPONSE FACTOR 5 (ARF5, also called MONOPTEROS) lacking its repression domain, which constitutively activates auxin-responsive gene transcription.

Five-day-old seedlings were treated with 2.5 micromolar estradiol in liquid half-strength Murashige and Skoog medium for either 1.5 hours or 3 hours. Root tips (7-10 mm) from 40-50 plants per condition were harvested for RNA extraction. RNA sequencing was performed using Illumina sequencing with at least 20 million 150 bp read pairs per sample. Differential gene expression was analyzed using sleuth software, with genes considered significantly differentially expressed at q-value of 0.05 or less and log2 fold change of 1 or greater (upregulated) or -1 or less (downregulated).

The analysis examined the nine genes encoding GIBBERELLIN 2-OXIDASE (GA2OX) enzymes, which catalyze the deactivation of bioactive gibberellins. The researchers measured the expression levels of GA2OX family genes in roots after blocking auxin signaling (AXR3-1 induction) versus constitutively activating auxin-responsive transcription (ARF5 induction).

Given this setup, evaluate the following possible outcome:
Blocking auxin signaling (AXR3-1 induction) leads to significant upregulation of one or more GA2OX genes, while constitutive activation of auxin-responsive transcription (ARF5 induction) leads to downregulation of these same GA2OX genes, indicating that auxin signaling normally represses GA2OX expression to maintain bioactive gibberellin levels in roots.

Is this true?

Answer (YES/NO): NO